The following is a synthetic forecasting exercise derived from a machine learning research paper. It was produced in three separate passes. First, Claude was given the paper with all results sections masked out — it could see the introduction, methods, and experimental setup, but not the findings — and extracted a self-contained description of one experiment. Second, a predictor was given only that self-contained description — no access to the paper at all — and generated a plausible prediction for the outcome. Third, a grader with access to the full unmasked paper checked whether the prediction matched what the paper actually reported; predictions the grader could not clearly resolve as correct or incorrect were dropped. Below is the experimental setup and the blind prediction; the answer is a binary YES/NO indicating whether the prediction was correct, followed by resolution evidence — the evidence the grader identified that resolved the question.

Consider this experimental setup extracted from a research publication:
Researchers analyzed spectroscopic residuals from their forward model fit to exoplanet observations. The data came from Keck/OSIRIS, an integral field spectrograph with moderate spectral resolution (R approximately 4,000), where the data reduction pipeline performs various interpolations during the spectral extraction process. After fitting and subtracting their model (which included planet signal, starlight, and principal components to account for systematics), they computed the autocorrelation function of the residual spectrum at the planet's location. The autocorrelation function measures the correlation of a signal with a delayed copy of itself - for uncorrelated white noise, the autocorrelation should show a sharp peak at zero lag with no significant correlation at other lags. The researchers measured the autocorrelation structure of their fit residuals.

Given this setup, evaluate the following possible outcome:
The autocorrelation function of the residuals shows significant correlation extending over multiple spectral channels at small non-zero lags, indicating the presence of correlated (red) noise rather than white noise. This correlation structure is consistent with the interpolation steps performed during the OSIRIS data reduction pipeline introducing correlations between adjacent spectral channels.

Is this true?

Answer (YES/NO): YES